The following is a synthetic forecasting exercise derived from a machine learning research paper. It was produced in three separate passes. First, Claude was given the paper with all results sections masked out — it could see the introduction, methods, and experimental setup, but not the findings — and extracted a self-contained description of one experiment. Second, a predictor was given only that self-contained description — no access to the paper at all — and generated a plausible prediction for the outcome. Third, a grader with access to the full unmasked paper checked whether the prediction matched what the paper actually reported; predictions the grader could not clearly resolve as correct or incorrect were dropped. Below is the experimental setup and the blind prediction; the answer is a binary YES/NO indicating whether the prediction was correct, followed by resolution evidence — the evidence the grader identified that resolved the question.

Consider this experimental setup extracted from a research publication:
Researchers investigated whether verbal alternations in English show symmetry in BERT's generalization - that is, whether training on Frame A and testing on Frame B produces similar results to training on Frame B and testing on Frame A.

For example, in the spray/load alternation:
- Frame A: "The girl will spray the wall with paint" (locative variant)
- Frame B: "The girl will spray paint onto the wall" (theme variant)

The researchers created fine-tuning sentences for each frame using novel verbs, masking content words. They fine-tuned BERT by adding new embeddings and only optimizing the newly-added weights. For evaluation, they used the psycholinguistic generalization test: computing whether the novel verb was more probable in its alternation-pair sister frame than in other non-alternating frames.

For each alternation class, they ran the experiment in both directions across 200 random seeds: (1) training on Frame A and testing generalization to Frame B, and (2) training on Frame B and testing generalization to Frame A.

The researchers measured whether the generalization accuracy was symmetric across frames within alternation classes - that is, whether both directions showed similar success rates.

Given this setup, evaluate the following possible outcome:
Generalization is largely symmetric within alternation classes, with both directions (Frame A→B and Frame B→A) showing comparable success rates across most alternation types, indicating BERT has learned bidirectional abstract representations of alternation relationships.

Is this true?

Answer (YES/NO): NO